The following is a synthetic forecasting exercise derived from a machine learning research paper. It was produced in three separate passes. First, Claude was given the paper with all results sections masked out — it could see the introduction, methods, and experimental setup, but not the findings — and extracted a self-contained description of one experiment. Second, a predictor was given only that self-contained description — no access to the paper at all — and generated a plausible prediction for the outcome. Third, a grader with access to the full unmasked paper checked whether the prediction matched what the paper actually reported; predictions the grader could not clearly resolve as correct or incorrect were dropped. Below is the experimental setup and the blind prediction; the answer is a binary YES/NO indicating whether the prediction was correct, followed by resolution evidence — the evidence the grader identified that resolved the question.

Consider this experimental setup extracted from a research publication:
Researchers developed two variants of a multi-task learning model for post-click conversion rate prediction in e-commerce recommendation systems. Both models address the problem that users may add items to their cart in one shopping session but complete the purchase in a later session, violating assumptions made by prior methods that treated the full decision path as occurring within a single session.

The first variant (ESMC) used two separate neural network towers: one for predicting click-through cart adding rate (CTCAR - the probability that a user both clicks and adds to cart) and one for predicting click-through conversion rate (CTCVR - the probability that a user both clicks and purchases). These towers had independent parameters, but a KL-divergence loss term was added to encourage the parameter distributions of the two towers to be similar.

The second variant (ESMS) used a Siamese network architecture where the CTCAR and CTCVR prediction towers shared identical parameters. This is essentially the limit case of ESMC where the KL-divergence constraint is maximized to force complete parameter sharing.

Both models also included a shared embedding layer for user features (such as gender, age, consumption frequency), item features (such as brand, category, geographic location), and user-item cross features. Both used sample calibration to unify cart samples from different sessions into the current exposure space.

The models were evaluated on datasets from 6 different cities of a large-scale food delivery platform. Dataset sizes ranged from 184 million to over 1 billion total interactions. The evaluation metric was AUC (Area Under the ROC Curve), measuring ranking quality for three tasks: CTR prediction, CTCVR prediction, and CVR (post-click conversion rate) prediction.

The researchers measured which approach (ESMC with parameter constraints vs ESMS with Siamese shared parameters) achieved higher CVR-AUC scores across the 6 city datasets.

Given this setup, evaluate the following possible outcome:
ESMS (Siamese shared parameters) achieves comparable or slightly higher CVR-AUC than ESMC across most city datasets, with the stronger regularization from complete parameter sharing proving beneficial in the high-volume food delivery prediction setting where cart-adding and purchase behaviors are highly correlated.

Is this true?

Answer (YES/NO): NO